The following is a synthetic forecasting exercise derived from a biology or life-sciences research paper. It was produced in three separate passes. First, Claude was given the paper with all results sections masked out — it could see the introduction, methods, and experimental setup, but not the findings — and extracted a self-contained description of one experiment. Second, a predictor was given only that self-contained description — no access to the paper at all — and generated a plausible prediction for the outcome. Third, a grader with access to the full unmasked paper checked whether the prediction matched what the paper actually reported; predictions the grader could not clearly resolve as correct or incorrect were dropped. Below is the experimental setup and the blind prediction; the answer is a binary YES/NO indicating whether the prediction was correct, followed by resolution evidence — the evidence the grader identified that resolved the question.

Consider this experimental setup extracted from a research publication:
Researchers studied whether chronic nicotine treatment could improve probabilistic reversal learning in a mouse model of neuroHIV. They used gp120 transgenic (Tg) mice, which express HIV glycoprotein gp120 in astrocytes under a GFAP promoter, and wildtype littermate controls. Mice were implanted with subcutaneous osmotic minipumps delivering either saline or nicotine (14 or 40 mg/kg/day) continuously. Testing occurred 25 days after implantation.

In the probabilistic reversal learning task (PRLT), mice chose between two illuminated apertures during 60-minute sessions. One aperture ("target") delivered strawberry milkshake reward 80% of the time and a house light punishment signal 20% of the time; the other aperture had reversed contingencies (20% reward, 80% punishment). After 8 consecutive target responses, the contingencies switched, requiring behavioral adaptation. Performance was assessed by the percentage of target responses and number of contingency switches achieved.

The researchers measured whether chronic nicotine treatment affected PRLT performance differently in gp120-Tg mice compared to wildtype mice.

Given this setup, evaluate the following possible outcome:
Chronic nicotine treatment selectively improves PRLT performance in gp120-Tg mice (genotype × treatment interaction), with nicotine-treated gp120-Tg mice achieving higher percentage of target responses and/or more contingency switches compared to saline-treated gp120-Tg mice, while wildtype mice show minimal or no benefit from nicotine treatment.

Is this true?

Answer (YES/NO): YES